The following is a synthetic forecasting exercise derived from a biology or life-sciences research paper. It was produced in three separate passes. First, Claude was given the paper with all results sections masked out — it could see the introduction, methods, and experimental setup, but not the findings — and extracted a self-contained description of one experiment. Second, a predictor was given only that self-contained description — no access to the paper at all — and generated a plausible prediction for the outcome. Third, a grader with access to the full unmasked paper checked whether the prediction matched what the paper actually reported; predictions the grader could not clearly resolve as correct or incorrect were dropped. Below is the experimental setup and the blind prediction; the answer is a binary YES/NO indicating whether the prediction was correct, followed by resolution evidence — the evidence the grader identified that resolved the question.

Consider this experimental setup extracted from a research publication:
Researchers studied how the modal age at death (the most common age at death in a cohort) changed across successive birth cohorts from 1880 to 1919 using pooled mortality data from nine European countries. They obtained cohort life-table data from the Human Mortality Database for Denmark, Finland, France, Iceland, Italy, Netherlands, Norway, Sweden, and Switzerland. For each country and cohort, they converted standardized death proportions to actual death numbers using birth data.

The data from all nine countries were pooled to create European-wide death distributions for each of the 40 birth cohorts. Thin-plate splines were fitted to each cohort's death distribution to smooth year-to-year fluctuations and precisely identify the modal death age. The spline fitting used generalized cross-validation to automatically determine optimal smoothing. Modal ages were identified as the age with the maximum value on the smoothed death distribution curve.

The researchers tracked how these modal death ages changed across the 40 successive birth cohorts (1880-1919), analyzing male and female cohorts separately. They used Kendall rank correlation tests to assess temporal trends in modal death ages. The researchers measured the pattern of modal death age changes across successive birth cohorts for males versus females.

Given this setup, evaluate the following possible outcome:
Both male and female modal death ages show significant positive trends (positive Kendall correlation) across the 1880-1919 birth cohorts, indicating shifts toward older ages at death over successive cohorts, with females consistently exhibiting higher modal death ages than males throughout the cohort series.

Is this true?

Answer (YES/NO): NO